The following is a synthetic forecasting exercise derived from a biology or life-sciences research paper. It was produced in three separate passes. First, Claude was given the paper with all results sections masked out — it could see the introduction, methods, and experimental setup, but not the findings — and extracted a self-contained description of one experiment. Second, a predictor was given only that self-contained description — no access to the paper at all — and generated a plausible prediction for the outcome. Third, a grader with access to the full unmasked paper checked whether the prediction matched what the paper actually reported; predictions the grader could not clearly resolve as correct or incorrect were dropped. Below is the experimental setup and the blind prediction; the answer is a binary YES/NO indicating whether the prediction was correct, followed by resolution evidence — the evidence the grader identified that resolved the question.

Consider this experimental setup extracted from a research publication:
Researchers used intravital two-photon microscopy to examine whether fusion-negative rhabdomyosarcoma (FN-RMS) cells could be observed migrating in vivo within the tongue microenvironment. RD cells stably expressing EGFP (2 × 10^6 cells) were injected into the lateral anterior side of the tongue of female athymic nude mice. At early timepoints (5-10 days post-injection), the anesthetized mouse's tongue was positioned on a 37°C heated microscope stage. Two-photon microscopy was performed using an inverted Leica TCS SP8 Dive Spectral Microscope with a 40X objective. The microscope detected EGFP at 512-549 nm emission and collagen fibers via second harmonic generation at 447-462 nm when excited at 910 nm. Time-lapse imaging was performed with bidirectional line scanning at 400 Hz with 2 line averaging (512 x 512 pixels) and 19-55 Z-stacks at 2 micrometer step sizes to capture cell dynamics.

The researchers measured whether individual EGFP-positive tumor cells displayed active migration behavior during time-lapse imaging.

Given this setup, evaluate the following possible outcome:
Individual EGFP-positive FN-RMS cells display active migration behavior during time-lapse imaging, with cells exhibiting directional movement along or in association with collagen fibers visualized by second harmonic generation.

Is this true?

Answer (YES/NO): NO